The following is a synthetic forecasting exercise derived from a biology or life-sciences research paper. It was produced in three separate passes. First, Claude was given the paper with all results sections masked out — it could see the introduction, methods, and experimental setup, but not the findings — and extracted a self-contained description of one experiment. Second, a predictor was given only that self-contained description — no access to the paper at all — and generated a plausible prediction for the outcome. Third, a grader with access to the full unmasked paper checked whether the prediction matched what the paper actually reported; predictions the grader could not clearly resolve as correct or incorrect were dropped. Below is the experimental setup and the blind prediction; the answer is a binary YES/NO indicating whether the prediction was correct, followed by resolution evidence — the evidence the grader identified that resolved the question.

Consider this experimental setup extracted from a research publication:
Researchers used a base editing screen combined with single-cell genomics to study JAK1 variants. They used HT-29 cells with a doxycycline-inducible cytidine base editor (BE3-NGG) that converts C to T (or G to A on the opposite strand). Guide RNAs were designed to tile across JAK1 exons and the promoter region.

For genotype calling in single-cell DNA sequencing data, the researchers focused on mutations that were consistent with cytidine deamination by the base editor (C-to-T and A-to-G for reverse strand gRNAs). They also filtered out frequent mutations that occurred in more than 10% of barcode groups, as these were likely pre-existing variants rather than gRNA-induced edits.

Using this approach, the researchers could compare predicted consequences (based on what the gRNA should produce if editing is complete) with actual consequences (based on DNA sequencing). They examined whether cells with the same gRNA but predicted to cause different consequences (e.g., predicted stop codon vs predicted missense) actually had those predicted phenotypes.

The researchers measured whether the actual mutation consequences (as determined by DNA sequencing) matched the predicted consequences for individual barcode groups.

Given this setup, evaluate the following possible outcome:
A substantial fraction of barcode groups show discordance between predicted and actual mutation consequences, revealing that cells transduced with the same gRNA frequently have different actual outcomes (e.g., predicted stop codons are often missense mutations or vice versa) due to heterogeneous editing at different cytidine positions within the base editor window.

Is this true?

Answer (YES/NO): YES